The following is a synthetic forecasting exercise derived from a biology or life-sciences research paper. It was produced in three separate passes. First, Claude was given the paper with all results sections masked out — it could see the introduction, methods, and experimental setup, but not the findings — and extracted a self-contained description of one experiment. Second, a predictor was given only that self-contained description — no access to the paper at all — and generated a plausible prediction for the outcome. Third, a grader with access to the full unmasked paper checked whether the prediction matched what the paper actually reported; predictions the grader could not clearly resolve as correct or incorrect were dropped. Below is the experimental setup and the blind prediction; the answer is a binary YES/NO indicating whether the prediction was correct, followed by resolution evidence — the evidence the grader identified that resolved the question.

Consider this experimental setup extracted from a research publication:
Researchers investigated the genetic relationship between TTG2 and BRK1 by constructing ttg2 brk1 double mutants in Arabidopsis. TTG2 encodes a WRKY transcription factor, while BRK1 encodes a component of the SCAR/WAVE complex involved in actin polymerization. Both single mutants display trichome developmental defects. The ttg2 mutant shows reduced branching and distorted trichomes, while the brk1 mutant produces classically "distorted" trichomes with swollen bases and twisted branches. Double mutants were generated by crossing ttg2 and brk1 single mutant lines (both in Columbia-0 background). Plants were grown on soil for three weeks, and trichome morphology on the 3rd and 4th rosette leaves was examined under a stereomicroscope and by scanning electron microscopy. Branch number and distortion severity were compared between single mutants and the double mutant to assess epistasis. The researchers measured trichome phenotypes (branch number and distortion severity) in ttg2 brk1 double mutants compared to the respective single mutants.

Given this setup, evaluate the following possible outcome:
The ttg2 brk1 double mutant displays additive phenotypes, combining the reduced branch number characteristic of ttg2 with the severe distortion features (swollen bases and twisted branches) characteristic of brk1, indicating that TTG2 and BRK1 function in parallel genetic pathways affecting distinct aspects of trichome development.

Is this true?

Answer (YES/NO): NO